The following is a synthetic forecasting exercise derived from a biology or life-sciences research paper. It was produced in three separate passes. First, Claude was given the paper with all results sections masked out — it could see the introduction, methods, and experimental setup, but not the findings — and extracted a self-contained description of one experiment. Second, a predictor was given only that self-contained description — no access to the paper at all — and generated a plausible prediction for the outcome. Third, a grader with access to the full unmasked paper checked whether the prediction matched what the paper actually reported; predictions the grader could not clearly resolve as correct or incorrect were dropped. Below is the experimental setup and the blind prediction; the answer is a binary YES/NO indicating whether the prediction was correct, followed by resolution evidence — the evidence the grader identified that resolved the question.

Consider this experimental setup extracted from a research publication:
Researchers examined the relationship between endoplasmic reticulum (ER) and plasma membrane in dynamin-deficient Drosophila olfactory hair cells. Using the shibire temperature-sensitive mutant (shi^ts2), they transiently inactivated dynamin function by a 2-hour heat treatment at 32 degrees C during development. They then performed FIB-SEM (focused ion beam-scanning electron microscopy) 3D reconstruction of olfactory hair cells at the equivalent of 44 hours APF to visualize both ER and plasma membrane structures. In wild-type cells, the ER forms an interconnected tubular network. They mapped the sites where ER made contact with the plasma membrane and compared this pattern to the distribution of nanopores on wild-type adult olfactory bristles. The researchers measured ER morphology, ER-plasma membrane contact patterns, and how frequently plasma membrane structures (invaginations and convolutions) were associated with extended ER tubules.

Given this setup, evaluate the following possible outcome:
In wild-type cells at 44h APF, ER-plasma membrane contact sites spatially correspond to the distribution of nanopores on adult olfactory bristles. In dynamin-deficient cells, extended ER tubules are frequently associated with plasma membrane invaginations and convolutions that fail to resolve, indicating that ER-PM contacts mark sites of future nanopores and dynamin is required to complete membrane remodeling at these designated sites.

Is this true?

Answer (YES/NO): YES